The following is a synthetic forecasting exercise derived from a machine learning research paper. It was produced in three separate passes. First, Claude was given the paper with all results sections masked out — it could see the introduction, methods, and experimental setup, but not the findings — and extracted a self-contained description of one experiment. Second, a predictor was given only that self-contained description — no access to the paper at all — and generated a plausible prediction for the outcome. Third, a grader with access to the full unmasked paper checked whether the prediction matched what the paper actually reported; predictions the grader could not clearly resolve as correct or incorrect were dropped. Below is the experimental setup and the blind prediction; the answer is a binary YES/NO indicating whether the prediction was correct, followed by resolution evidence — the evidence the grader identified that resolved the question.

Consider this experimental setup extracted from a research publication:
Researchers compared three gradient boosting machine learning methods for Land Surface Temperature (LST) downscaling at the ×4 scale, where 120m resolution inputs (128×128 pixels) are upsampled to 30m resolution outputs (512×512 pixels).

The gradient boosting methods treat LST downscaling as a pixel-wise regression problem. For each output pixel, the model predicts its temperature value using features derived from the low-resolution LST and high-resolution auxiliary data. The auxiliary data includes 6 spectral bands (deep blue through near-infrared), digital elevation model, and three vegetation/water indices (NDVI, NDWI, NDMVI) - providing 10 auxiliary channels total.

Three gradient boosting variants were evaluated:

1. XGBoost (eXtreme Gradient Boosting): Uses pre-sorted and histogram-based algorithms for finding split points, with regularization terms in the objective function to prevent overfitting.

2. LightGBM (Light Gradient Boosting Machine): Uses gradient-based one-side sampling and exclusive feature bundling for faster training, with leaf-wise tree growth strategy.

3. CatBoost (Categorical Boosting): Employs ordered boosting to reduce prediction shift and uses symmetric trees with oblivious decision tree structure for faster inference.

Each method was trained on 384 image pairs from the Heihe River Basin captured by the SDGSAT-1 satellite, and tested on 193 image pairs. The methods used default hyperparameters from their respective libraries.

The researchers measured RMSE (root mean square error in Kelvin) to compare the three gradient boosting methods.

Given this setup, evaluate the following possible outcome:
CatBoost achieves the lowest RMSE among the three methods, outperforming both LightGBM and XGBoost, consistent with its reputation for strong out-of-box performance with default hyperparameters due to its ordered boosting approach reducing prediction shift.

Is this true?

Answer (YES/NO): YES